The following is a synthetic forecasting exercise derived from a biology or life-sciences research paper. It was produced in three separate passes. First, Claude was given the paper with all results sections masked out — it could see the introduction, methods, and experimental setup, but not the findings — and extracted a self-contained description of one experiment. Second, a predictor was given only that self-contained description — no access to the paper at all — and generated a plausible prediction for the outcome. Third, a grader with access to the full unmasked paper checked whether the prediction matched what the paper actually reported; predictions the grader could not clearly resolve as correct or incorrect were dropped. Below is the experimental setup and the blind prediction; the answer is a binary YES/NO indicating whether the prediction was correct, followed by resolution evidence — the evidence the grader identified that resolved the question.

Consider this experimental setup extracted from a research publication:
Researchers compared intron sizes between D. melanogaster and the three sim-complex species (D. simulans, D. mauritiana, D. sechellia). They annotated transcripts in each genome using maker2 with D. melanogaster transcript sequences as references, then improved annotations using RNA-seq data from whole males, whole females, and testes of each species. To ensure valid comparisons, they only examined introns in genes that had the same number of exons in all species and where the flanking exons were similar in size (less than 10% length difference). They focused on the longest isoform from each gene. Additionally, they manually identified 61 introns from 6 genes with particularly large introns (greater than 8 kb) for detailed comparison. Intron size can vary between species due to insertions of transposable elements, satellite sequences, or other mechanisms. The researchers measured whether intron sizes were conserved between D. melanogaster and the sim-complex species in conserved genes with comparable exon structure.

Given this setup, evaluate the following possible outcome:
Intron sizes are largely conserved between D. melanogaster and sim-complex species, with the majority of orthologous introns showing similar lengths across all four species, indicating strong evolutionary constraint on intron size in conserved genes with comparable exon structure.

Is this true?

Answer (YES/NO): NO